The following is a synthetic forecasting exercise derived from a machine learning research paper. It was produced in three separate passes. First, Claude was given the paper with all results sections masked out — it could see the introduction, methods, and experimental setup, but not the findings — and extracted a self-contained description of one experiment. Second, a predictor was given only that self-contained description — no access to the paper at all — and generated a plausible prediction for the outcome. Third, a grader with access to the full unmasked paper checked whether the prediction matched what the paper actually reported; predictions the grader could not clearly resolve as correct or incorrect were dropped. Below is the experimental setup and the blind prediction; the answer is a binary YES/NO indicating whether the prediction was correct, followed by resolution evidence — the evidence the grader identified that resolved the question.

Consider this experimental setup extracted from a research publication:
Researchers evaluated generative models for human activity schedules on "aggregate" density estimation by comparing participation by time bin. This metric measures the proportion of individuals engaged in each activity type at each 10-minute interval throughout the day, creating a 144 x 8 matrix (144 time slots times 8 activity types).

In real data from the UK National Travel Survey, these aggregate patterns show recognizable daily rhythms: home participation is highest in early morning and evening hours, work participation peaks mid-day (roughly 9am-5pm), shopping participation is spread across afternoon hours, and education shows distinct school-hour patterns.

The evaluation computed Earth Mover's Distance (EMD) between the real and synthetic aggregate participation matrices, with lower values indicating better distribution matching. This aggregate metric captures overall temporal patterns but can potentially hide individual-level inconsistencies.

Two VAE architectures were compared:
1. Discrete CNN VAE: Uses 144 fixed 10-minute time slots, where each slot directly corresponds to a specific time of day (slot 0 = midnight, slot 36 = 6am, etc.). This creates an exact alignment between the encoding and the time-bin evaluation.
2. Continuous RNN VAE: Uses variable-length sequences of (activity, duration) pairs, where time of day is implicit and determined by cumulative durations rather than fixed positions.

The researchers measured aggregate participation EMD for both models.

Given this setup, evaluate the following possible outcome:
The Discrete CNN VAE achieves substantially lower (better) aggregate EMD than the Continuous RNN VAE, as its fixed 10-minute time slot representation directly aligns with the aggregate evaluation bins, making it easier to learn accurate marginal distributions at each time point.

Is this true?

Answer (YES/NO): YES